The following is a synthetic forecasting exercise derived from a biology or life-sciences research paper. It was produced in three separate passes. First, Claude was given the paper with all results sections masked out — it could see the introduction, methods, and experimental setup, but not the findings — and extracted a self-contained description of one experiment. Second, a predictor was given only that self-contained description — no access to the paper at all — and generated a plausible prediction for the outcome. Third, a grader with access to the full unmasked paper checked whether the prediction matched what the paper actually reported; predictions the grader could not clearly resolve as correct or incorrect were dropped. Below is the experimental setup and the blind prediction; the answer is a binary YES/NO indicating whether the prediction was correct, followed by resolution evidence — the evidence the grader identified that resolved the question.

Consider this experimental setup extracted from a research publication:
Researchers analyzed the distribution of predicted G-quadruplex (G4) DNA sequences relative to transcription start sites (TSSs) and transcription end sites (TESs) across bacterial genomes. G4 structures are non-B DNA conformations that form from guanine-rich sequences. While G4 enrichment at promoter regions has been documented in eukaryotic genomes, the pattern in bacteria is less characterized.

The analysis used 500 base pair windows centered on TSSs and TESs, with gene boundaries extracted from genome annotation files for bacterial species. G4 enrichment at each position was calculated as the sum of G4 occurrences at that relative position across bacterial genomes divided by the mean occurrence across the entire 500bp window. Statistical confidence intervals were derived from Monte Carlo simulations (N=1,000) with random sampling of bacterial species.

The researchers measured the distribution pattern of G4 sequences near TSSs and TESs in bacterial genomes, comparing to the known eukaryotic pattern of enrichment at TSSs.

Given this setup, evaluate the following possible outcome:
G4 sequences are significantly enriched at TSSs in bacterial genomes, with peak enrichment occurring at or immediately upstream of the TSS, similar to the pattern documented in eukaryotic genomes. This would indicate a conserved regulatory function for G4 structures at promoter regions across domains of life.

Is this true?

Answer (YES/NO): YES